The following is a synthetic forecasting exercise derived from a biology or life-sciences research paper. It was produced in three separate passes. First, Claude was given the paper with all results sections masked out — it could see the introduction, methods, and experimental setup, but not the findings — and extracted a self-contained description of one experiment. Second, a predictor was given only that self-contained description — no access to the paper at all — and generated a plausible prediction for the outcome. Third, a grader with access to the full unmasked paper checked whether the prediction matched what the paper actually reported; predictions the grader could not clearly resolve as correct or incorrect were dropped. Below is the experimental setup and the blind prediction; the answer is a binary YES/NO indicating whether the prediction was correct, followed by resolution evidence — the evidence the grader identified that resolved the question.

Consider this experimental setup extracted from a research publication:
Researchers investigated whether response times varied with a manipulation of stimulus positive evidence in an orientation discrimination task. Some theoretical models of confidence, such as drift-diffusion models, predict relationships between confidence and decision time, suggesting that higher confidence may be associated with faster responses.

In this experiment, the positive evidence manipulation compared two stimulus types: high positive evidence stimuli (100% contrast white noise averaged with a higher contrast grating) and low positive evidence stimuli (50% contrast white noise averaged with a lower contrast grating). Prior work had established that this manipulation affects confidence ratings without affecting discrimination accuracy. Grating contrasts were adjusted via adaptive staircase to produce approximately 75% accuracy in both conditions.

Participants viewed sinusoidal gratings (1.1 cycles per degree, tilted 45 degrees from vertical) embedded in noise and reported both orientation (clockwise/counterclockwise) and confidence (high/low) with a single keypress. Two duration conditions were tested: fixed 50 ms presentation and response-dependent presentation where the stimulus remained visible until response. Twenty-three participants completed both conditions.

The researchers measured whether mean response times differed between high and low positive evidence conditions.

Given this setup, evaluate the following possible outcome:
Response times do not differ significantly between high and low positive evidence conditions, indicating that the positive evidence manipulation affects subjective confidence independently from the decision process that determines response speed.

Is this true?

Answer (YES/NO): YES